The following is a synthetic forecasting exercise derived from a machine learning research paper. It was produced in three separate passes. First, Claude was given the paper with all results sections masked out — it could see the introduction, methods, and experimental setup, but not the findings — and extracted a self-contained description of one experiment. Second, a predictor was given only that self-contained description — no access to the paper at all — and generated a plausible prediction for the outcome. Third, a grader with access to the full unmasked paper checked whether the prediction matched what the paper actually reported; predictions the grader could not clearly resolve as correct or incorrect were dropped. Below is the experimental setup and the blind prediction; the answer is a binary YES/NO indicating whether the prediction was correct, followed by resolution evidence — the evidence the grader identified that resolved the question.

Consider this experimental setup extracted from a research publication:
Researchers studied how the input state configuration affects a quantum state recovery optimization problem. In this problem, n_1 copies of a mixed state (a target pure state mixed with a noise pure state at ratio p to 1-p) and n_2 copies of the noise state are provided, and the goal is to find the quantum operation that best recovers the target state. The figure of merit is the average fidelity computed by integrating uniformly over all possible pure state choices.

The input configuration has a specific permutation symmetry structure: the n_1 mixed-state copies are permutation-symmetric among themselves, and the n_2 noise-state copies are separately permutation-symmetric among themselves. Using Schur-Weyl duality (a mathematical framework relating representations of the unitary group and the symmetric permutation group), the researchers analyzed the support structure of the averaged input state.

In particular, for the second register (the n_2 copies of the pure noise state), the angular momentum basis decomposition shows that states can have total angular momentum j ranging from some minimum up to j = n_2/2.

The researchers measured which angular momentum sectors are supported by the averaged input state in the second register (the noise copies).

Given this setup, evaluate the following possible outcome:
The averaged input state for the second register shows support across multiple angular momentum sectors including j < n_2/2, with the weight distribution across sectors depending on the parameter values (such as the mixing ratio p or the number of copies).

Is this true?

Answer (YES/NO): NO